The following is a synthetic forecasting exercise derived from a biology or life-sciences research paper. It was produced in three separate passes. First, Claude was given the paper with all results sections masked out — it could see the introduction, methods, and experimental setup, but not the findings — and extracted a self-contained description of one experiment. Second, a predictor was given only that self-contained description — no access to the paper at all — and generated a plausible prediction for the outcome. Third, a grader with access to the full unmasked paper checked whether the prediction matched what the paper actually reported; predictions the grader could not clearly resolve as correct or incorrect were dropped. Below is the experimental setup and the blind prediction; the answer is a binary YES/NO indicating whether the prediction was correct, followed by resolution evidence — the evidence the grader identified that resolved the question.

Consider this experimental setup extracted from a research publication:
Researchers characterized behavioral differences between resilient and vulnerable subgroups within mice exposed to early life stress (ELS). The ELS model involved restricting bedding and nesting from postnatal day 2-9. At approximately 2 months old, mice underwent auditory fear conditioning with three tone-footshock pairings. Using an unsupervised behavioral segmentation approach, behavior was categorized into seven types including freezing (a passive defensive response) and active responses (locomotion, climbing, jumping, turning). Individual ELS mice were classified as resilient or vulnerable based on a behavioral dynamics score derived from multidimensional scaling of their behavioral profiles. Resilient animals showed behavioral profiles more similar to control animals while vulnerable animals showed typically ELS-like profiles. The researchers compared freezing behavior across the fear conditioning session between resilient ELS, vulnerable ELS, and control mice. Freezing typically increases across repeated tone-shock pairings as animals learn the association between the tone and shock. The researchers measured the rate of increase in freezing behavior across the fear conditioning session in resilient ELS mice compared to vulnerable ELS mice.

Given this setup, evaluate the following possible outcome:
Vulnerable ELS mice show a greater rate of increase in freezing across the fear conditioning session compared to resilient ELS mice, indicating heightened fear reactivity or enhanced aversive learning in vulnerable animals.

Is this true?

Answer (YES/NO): NO